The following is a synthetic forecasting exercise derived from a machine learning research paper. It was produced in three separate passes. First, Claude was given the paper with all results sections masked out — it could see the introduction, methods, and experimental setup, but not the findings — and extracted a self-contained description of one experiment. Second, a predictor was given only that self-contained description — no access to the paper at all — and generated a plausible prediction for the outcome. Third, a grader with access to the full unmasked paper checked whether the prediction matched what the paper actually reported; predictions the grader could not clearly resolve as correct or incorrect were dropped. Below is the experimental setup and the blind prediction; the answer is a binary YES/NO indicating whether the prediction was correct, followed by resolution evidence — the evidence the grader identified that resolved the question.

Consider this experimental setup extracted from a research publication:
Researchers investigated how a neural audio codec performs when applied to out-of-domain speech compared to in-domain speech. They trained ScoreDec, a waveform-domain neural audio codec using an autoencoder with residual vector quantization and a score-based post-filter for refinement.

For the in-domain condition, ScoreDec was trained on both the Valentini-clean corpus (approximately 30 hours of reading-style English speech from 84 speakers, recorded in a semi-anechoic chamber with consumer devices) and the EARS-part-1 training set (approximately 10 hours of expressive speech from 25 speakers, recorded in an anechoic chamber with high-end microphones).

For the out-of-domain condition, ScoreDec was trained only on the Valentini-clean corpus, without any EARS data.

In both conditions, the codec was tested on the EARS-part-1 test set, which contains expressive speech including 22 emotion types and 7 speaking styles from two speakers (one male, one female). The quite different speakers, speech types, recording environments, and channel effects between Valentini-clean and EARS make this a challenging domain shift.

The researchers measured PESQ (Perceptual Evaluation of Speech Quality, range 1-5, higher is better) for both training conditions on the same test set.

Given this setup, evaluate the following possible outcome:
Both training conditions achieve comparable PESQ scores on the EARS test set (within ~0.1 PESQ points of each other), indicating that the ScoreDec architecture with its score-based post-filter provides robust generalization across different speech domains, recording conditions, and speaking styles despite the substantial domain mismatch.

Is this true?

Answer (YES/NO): NO